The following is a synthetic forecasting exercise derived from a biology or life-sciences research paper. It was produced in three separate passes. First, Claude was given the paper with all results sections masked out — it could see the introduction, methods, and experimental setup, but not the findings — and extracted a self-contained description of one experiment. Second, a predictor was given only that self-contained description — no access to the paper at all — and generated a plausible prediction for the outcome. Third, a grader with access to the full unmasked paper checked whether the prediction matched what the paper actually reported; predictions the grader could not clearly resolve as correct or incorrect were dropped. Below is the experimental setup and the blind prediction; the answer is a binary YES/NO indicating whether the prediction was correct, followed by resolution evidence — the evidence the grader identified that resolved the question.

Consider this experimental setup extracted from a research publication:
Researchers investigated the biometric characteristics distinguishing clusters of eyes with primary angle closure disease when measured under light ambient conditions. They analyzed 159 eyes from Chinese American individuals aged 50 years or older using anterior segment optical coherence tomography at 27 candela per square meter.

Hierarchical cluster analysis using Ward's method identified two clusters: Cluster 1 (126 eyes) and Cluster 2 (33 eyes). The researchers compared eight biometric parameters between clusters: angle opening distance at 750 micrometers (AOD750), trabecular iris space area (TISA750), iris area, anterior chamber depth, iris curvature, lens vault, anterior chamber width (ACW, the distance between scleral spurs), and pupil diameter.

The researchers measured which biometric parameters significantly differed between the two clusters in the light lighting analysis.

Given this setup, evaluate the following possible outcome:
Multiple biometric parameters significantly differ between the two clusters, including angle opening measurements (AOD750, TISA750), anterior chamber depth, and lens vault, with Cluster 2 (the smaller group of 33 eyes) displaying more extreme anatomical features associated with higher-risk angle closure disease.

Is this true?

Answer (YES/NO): NO